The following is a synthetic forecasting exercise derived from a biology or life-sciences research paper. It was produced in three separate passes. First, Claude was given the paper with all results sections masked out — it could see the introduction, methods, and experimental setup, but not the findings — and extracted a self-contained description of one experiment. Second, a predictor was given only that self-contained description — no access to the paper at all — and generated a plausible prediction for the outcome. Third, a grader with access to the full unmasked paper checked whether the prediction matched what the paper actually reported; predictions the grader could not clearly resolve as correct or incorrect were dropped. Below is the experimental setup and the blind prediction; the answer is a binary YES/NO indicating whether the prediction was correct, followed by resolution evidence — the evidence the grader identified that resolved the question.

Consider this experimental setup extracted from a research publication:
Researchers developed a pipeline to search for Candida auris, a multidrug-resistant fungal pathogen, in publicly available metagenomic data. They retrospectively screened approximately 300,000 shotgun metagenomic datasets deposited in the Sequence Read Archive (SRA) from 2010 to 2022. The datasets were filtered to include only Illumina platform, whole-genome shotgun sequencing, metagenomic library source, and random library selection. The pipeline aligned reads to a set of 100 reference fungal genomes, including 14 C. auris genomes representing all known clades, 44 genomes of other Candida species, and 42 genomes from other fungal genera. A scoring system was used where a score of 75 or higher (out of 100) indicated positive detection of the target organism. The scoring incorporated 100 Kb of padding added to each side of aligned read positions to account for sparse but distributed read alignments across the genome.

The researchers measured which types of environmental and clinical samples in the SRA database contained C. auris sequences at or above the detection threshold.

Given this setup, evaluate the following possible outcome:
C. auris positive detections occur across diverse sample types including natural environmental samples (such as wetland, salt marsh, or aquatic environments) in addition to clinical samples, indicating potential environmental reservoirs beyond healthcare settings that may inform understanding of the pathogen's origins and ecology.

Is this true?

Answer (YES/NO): YES